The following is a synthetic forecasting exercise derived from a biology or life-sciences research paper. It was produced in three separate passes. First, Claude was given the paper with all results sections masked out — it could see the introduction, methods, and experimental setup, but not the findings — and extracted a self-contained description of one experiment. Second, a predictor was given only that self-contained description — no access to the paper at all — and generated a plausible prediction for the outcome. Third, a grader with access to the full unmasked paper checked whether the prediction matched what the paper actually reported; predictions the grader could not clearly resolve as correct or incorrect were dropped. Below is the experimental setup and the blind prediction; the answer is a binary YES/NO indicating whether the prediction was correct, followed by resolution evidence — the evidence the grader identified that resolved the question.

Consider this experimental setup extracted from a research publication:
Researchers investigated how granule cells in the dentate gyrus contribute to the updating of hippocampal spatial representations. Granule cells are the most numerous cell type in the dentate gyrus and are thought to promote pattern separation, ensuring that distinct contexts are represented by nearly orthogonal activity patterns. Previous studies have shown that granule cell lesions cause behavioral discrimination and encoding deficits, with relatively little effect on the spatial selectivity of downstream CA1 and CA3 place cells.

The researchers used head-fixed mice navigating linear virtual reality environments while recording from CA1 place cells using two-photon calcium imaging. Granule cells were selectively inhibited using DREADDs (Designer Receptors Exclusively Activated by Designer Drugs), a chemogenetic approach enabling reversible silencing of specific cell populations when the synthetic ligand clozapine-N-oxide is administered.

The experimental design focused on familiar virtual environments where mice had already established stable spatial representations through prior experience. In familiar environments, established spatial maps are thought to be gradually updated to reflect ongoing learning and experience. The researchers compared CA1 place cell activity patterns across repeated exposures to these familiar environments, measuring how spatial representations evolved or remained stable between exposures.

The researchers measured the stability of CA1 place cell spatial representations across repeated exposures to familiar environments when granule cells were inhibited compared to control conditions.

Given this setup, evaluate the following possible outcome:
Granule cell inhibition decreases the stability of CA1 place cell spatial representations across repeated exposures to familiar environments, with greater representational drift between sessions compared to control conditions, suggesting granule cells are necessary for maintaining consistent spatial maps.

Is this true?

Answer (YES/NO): NO